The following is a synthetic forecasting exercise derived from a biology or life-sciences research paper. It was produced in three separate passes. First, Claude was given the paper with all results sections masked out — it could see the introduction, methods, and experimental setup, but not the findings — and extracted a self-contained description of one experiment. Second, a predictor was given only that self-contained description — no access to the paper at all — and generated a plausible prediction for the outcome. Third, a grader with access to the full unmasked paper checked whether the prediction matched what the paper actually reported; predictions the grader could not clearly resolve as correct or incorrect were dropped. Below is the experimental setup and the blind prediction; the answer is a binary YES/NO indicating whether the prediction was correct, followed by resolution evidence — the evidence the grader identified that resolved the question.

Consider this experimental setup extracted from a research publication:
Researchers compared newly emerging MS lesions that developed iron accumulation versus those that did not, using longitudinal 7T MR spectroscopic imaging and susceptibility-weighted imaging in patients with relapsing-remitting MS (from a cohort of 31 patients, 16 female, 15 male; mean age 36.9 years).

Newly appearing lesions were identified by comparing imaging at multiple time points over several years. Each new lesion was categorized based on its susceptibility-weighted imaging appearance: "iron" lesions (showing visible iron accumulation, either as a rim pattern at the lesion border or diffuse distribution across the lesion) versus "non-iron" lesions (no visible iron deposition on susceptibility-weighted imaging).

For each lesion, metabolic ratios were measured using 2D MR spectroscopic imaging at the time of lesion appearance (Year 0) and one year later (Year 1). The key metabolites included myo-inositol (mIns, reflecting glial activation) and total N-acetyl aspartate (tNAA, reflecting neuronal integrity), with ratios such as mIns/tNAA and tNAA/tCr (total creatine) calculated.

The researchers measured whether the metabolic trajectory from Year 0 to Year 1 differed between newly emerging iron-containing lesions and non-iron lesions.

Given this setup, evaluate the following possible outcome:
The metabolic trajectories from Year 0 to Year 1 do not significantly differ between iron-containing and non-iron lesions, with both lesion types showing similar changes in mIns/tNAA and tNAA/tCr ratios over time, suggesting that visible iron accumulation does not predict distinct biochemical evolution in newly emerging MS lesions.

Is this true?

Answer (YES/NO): NO